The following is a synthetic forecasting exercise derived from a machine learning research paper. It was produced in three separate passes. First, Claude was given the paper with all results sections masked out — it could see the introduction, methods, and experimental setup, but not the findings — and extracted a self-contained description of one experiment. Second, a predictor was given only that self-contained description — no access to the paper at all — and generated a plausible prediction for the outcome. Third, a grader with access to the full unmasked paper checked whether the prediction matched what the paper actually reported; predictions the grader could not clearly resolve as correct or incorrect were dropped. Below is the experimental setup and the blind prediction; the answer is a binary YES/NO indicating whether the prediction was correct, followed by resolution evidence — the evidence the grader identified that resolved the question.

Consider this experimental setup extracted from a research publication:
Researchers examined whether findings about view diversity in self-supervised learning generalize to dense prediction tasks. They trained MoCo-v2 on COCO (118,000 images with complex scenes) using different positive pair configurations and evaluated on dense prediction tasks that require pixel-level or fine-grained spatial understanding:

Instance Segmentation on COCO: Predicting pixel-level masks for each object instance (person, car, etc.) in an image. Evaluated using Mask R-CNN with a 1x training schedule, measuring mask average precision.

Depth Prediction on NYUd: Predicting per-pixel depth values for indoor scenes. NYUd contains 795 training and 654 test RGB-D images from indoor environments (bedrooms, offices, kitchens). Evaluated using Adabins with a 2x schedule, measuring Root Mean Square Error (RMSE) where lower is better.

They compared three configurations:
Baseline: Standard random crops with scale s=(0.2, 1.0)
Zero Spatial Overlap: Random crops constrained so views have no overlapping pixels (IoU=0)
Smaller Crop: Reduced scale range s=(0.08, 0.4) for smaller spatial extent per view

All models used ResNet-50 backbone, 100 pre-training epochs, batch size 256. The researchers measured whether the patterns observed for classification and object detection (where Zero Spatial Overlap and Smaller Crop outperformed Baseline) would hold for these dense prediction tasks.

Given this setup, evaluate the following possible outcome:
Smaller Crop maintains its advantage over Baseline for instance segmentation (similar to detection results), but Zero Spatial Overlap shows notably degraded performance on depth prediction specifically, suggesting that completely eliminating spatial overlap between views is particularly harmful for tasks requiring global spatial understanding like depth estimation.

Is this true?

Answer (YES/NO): NO